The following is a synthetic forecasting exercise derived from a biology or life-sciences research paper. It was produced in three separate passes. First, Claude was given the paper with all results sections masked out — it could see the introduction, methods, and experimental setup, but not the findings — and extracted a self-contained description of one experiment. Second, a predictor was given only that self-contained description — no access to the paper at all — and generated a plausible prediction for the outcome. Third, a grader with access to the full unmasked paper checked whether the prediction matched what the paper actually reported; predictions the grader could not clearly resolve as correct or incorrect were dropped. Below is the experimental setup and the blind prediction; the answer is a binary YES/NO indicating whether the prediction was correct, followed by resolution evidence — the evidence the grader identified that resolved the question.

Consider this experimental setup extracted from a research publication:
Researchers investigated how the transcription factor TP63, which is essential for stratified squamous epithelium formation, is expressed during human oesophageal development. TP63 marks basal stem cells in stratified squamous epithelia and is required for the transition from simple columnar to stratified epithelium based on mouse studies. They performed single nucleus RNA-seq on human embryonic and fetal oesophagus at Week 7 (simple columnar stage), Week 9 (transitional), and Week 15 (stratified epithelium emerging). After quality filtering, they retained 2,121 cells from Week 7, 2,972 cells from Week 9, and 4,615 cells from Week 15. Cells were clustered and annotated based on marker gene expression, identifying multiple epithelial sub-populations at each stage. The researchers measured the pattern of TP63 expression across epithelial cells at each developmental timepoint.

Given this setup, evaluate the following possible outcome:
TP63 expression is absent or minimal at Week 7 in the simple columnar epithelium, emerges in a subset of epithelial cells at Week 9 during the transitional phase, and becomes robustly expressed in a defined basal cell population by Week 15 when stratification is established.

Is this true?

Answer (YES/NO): NO